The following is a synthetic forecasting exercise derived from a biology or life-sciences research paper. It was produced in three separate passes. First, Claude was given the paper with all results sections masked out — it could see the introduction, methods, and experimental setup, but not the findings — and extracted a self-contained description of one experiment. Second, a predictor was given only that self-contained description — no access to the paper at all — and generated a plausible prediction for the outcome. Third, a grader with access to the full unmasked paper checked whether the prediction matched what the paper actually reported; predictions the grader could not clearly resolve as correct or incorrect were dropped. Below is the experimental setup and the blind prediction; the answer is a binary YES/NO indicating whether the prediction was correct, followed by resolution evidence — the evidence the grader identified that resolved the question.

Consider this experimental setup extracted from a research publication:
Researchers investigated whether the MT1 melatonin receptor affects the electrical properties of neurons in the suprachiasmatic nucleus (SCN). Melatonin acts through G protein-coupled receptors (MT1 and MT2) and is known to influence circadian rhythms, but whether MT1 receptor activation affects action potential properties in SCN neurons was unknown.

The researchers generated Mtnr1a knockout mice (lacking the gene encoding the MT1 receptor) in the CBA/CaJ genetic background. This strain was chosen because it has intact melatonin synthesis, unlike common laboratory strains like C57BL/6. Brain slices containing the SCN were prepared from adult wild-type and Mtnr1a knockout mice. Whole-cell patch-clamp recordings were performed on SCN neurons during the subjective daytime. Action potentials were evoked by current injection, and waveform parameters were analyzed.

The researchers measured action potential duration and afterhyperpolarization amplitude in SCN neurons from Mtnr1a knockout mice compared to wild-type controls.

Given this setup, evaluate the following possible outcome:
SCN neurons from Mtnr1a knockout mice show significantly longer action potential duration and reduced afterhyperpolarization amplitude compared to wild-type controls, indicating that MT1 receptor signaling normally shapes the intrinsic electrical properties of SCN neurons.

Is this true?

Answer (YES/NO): YES